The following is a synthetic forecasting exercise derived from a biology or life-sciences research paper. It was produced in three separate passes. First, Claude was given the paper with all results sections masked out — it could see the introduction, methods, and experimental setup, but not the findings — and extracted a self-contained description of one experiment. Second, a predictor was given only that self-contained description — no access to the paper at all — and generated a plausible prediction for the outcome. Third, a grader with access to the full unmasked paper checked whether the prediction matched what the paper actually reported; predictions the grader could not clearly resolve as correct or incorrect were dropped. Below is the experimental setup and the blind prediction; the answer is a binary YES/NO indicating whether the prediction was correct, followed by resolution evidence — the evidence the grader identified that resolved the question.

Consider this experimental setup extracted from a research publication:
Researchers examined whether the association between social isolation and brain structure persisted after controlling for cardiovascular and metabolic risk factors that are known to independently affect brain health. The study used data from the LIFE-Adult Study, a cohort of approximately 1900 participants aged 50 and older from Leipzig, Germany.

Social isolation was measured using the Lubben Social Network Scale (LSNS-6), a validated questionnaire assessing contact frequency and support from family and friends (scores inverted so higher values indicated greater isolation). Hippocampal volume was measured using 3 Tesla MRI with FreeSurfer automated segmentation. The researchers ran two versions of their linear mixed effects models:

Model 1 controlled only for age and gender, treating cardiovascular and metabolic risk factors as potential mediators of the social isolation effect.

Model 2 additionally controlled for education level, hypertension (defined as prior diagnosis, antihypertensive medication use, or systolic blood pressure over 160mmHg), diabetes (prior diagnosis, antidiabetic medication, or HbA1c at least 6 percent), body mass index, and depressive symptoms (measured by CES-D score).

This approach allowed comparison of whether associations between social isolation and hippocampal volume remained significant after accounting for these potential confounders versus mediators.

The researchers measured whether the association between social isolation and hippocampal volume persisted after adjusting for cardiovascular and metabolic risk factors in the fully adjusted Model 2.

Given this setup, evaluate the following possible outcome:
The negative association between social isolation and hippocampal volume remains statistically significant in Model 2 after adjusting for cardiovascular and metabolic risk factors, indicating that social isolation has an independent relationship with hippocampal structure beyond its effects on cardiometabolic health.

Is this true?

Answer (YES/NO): YES